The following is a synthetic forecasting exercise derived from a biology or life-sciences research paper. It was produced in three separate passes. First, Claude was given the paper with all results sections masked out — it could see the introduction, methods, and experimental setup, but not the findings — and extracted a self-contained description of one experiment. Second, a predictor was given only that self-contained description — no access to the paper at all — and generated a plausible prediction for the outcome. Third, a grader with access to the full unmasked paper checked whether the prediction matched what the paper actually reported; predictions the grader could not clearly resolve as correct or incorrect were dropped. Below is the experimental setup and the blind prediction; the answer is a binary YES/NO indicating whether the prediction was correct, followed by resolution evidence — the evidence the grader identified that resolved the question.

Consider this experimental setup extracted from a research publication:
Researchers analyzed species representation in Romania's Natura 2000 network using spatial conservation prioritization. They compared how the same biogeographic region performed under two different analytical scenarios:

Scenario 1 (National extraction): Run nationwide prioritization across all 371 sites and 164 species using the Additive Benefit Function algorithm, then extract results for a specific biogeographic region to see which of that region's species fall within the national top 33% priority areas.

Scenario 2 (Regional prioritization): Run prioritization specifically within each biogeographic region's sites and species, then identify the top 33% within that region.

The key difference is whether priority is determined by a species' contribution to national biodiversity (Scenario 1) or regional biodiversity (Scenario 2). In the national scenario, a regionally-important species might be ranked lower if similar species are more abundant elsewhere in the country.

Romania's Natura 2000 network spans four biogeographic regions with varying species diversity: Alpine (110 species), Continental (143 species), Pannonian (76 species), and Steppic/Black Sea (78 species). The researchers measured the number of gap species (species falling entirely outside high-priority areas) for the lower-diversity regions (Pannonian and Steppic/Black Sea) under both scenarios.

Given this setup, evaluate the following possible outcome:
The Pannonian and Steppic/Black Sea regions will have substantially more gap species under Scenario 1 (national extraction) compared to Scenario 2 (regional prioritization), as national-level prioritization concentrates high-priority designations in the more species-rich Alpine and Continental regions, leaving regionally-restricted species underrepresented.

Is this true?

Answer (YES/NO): YES